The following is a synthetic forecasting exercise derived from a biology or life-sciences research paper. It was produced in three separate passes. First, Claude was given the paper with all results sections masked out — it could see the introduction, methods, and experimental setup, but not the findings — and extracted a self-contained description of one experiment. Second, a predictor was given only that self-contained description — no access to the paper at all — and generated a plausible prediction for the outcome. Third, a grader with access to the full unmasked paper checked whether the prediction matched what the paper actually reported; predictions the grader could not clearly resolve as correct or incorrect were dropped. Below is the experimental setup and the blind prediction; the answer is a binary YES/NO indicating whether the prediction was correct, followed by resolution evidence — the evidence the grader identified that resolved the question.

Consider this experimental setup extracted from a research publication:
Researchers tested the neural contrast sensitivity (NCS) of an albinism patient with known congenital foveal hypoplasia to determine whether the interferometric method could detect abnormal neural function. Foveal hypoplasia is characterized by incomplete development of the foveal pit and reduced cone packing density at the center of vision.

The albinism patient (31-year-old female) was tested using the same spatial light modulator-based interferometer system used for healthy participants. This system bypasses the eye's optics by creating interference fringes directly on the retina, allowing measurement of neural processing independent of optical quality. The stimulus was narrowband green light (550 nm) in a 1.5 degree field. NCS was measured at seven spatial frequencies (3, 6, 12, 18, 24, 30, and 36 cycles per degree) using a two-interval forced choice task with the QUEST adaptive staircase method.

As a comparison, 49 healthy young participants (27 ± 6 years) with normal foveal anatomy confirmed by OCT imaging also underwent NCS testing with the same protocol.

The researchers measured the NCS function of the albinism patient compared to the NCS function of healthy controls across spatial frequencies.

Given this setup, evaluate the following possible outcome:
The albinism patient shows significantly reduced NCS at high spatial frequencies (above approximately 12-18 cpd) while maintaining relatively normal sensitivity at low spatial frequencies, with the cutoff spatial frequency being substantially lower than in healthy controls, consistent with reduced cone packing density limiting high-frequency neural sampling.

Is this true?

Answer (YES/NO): NO